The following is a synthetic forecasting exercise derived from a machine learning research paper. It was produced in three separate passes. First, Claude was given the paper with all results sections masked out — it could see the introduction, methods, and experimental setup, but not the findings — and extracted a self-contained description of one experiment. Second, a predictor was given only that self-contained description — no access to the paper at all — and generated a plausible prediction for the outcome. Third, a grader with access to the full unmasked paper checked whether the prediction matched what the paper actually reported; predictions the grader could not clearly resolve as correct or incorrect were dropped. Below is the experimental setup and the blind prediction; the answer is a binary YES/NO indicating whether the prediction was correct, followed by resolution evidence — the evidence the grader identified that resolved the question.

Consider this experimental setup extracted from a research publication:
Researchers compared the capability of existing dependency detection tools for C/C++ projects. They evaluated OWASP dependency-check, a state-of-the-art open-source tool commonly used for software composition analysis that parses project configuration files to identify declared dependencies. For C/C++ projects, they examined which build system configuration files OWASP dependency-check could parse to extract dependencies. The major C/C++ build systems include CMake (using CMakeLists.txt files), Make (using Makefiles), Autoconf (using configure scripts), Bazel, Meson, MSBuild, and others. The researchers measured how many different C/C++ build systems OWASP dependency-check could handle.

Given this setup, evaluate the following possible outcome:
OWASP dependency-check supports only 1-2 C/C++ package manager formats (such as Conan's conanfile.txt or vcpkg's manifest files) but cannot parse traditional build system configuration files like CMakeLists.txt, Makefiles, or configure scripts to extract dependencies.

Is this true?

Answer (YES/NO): NO